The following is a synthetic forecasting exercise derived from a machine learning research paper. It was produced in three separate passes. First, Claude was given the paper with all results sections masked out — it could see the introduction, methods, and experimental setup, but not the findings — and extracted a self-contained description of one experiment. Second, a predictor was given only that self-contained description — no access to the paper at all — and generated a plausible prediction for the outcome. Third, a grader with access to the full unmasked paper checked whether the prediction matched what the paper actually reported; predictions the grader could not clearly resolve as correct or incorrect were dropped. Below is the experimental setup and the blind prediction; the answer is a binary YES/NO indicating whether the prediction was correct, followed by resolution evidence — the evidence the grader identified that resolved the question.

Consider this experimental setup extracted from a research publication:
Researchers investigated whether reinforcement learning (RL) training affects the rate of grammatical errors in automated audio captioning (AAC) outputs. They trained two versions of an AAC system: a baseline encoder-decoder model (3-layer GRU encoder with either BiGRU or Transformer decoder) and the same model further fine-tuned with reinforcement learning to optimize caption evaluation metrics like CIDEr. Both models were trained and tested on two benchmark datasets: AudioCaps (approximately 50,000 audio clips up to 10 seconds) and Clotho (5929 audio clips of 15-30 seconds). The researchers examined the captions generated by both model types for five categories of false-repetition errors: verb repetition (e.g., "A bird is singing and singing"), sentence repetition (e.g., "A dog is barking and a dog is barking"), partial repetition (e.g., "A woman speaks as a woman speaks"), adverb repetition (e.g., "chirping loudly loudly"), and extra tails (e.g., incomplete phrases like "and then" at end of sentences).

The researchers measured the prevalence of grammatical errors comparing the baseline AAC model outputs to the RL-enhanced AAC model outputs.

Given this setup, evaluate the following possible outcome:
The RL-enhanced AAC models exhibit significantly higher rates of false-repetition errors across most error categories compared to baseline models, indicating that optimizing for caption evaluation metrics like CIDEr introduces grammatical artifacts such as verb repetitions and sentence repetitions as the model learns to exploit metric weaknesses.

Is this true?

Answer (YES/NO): YES